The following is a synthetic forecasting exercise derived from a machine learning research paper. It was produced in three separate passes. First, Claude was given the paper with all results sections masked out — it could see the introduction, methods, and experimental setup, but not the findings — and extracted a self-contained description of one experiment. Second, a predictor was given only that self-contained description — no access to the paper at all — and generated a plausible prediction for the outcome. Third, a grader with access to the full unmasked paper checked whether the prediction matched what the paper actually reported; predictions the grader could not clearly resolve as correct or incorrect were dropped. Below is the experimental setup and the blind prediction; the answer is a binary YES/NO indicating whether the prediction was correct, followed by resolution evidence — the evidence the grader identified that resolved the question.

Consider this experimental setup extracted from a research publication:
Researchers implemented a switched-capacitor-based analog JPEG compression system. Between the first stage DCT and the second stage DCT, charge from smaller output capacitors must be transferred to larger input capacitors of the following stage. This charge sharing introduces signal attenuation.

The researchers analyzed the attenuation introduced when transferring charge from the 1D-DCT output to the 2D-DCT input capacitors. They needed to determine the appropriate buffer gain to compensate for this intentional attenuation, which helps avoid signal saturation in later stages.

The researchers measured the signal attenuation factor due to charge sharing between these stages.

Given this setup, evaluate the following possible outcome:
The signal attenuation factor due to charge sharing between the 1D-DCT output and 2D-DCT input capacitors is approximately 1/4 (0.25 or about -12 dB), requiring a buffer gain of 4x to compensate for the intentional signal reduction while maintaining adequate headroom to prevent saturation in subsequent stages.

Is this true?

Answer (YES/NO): NO